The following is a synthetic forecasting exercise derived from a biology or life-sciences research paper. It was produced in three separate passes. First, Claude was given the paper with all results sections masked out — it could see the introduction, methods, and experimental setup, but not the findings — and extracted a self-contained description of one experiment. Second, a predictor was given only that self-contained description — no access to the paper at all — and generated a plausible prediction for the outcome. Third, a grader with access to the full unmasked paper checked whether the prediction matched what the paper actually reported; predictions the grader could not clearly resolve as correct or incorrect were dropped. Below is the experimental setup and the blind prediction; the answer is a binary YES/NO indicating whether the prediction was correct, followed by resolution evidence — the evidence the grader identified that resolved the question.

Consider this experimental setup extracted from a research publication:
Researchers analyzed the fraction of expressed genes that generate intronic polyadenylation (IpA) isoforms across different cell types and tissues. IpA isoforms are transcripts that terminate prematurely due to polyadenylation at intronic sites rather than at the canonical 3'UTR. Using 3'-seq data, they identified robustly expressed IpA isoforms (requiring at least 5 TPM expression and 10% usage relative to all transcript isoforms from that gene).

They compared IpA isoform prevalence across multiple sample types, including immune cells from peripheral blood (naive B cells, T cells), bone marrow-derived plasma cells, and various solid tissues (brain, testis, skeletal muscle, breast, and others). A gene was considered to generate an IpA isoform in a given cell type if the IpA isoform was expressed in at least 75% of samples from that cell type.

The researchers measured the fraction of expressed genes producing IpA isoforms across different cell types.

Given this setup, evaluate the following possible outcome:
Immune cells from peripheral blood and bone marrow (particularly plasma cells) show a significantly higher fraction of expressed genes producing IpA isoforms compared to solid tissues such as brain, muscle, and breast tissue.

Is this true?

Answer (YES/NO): NO